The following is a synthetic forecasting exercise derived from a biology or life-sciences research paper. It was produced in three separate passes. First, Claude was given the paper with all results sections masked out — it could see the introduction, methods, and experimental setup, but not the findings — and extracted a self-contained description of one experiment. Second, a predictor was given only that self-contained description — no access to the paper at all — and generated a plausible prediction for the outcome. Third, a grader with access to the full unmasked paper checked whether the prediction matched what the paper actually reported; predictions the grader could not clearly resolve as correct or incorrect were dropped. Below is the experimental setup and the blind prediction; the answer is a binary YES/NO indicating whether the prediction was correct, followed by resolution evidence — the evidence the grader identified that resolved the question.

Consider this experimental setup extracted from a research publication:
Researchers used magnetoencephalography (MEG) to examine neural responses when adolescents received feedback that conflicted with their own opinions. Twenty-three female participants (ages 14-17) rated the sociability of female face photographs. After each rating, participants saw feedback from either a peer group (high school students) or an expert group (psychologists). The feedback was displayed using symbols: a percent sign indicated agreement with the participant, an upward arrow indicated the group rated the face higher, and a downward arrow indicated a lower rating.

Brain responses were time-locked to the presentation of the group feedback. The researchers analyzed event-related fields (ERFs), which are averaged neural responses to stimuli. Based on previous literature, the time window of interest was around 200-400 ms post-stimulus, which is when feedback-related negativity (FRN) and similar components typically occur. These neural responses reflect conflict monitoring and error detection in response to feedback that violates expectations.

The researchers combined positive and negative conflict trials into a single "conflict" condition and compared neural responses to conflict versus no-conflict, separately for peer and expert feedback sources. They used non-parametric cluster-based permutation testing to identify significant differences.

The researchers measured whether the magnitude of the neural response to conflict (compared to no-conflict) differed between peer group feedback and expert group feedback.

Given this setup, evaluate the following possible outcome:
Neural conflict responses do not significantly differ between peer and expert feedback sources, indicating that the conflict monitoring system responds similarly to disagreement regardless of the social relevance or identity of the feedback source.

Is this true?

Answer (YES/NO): NO